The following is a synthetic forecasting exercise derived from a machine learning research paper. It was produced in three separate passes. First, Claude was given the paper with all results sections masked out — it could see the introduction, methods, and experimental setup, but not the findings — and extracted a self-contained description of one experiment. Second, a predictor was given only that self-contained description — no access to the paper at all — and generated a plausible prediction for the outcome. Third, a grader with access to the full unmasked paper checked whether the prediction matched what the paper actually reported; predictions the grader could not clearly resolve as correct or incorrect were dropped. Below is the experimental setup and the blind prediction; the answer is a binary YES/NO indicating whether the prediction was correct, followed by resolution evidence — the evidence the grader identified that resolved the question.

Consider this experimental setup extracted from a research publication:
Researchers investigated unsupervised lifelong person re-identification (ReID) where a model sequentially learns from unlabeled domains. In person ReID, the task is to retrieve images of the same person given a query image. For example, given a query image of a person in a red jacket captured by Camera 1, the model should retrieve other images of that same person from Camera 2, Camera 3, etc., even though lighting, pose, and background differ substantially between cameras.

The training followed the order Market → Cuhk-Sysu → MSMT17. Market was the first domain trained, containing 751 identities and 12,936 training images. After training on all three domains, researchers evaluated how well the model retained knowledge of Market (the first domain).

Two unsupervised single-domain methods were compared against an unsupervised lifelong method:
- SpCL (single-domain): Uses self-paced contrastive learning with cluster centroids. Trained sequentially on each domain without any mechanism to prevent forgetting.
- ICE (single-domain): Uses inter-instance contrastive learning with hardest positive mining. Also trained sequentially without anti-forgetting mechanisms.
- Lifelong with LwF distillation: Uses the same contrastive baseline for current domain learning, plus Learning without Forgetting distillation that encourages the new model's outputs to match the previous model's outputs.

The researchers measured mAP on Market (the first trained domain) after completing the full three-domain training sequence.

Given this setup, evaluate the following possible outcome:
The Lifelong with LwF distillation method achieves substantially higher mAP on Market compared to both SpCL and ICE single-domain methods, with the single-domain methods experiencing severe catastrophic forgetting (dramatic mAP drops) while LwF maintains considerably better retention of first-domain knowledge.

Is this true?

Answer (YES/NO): NO